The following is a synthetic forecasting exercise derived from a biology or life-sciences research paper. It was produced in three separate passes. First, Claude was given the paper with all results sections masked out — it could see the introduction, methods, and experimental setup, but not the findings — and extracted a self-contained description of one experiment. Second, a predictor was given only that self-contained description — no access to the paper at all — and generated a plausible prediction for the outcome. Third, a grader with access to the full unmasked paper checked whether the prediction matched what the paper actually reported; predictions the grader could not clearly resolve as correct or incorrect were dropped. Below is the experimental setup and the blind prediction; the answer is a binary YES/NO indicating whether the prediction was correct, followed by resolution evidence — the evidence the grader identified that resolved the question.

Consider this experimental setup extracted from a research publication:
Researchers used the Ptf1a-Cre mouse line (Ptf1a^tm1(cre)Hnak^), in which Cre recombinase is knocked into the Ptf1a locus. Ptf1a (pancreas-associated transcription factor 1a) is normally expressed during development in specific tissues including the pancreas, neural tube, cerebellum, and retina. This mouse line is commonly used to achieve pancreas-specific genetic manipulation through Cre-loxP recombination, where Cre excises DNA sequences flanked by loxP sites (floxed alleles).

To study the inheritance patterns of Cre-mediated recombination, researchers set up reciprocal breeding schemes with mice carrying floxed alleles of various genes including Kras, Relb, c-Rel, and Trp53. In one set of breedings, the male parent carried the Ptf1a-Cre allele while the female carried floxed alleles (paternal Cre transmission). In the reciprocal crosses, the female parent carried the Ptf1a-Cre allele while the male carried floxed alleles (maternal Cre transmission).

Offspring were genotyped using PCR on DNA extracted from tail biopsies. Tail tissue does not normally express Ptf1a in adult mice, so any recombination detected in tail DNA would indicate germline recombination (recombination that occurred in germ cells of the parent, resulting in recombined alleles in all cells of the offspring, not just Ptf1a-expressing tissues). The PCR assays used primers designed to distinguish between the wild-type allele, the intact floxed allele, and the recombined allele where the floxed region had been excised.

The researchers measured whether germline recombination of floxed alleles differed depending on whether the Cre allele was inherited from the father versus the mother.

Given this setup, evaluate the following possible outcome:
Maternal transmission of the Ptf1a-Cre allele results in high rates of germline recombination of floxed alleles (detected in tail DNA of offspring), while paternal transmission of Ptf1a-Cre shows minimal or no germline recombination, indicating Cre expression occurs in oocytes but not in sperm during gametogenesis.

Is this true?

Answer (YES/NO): NO